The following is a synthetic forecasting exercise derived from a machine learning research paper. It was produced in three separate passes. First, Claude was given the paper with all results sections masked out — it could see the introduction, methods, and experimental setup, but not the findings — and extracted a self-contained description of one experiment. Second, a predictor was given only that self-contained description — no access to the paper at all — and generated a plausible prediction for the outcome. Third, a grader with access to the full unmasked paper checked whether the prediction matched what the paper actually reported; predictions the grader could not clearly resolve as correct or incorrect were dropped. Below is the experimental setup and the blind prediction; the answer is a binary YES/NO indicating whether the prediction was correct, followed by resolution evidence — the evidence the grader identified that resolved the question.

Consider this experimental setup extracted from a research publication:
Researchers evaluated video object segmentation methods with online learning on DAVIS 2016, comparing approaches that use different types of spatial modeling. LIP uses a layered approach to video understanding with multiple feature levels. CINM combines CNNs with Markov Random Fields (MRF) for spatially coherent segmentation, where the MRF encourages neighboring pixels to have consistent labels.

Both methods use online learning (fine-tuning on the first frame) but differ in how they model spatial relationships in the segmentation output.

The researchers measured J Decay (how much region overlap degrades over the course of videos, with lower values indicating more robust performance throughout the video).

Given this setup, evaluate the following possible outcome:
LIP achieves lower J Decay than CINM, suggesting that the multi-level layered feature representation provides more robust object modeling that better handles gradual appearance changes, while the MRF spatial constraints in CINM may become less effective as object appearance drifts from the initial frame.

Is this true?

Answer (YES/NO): YES